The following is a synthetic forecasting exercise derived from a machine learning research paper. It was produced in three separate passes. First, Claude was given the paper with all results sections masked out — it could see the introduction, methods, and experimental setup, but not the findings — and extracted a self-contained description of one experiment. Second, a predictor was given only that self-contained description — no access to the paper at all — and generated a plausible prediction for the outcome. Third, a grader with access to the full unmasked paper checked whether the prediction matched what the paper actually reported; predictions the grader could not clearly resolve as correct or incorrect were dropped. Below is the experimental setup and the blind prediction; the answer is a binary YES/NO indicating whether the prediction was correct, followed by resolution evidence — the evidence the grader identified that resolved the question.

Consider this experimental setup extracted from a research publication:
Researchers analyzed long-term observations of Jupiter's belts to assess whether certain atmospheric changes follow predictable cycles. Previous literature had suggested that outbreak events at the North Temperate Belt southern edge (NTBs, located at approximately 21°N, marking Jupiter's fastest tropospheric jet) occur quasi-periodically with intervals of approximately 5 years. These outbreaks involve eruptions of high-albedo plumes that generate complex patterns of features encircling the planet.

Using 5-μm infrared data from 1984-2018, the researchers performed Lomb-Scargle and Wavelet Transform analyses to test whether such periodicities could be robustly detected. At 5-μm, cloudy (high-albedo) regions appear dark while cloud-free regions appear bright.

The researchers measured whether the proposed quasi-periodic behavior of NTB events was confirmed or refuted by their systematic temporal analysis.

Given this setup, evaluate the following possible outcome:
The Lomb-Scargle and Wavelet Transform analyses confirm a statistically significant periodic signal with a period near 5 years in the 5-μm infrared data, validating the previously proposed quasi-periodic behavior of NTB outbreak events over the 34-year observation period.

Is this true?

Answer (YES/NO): NO